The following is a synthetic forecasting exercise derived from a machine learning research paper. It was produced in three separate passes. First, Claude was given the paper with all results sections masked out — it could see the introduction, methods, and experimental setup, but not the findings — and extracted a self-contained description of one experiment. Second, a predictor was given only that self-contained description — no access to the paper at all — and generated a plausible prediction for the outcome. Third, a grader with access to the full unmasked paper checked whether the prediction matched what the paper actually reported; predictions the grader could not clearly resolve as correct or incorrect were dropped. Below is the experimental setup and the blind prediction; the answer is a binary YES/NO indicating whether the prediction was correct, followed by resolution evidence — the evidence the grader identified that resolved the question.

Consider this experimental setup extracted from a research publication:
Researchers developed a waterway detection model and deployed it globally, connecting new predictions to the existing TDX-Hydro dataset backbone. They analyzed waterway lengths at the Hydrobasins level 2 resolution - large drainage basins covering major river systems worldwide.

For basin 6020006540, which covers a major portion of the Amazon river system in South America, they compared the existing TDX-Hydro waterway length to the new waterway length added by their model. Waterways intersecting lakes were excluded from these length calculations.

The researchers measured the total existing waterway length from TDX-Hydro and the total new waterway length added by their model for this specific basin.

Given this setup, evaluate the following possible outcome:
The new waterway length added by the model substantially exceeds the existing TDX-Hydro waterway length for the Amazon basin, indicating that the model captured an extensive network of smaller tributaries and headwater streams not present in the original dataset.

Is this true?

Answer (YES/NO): YES